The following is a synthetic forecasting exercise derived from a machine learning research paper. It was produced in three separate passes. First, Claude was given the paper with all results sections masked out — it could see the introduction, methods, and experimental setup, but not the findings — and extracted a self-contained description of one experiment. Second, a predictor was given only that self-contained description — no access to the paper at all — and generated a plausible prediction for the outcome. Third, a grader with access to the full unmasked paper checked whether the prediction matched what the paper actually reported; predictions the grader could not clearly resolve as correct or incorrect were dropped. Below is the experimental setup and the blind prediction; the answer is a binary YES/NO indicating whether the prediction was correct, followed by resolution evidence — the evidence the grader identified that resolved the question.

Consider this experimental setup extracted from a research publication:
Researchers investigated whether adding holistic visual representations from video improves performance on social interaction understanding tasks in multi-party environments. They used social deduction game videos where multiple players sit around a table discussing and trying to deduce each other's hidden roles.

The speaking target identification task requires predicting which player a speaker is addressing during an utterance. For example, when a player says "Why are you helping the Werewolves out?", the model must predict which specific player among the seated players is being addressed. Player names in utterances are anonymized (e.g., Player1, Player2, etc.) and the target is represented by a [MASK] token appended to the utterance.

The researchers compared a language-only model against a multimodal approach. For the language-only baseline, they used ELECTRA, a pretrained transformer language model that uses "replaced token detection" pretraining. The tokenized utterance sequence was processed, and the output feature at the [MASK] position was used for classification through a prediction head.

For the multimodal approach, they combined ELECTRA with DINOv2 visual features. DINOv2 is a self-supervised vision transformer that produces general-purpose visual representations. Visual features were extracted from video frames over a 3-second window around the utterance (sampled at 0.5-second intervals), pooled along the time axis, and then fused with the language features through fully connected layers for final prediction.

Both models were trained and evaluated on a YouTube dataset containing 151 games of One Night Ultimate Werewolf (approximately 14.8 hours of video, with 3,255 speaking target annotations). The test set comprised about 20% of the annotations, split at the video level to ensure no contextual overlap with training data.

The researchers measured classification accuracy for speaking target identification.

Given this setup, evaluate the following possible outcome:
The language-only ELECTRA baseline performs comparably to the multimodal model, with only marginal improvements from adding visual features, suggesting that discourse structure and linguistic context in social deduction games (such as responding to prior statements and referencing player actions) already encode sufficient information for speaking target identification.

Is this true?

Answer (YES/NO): NO